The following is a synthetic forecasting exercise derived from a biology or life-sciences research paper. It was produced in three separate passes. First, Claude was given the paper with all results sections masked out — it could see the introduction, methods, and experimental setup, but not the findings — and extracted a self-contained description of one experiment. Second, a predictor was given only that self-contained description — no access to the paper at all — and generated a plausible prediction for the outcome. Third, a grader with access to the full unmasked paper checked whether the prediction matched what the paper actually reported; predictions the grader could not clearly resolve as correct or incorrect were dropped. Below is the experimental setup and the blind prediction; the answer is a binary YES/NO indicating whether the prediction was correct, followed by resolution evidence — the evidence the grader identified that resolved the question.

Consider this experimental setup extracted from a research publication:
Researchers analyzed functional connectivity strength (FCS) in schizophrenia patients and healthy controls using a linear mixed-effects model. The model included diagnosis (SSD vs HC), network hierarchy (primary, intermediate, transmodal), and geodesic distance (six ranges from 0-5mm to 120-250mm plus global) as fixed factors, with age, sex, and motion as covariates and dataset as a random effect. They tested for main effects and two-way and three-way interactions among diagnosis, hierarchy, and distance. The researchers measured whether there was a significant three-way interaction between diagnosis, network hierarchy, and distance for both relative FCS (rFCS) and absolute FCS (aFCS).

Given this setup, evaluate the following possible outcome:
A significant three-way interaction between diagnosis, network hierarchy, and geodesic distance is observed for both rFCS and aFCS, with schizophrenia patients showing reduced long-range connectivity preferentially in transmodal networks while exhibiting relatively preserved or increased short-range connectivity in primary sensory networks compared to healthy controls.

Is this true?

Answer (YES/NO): NO